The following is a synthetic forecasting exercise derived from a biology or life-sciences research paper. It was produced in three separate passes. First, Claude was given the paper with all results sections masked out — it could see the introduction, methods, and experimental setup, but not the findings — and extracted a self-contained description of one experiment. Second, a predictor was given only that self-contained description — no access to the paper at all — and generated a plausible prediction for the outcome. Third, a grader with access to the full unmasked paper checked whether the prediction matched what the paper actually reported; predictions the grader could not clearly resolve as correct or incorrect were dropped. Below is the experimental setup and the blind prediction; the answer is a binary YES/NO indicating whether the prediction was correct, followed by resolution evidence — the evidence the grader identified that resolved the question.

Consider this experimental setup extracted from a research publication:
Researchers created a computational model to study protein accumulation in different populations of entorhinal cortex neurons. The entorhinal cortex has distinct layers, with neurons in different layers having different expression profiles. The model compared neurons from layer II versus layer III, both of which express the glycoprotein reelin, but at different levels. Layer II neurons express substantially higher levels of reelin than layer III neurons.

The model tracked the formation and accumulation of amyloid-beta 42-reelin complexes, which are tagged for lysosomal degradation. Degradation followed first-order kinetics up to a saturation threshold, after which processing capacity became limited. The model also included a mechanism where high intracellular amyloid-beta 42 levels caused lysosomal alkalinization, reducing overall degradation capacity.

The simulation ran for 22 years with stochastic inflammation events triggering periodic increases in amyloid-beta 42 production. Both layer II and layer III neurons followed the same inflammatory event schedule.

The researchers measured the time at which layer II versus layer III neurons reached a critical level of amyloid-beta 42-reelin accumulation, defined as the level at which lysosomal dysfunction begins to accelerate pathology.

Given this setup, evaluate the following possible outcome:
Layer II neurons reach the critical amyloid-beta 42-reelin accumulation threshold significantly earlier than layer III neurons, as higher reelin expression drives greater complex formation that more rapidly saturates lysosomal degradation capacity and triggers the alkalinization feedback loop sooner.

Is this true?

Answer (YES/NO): YES